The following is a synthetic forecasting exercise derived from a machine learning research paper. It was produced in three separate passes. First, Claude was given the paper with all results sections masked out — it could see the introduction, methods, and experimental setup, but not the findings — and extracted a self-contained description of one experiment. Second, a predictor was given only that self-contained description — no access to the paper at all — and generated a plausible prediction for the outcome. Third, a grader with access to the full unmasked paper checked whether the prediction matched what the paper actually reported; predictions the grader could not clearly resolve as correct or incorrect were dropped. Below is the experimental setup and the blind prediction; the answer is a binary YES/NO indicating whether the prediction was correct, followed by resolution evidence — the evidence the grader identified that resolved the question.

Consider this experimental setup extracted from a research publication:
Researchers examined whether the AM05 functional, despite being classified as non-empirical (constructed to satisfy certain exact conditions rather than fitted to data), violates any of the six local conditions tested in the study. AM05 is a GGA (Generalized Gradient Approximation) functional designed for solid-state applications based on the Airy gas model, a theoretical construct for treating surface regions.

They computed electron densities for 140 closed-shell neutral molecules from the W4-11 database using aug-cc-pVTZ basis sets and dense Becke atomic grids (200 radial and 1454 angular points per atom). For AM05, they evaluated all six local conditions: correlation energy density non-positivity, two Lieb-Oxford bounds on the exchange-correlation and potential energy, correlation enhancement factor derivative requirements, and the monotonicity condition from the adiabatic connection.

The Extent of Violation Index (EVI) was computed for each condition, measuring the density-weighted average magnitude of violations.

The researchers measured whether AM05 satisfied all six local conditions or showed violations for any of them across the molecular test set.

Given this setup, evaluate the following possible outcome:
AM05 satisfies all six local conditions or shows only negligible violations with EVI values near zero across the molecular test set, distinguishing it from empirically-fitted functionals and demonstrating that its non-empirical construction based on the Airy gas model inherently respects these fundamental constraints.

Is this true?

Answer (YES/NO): NO